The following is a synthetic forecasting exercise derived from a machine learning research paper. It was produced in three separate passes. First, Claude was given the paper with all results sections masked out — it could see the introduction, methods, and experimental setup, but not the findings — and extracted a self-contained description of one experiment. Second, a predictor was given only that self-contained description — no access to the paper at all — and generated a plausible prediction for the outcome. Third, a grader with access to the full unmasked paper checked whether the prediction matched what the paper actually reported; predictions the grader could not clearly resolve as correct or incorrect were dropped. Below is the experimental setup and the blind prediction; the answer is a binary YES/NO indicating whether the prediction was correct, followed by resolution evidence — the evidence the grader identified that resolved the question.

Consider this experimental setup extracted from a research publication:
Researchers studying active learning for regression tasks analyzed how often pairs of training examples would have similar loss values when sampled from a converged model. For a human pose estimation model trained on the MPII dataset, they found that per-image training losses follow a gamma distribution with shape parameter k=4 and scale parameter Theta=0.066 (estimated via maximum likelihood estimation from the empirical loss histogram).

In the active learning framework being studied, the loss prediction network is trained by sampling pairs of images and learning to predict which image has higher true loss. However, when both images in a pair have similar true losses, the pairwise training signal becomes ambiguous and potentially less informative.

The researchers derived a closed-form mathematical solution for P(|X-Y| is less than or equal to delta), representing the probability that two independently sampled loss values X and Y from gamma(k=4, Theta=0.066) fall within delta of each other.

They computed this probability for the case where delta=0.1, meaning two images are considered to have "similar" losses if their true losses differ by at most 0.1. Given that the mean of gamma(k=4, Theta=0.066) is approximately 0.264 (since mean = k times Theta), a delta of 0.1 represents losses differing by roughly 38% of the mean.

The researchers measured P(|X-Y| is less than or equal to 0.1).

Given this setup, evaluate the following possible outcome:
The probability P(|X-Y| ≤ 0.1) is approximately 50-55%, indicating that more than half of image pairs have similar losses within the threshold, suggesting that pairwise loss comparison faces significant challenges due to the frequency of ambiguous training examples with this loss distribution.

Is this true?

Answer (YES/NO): NO